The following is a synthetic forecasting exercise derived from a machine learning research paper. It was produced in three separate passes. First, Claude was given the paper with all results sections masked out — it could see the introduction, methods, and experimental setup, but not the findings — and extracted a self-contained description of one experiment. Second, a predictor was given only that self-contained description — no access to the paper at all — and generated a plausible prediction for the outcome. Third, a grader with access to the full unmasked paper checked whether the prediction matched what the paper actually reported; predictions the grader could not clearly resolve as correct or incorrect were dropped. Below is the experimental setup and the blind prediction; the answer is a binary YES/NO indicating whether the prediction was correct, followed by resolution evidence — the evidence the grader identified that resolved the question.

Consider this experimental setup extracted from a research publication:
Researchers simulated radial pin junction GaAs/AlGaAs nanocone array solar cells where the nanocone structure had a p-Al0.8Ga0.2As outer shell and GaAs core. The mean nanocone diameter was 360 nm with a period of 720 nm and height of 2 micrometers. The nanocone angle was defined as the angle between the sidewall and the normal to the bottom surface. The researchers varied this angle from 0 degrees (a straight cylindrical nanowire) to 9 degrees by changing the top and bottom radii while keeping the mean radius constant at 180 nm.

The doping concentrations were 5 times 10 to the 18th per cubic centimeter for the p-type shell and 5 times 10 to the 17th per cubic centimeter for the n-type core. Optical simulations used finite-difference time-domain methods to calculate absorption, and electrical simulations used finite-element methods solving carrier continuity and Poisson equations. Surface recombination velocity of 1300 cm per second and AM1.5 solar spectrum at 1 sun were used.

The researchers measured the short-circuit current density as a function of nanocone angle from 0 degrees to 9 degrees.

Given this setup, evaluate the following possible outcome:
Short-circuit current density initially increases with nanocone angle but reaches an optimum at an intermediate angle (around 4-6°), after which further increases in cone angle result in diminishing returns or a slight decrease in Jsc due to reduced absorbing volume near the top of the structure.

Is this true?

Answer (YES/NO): YES